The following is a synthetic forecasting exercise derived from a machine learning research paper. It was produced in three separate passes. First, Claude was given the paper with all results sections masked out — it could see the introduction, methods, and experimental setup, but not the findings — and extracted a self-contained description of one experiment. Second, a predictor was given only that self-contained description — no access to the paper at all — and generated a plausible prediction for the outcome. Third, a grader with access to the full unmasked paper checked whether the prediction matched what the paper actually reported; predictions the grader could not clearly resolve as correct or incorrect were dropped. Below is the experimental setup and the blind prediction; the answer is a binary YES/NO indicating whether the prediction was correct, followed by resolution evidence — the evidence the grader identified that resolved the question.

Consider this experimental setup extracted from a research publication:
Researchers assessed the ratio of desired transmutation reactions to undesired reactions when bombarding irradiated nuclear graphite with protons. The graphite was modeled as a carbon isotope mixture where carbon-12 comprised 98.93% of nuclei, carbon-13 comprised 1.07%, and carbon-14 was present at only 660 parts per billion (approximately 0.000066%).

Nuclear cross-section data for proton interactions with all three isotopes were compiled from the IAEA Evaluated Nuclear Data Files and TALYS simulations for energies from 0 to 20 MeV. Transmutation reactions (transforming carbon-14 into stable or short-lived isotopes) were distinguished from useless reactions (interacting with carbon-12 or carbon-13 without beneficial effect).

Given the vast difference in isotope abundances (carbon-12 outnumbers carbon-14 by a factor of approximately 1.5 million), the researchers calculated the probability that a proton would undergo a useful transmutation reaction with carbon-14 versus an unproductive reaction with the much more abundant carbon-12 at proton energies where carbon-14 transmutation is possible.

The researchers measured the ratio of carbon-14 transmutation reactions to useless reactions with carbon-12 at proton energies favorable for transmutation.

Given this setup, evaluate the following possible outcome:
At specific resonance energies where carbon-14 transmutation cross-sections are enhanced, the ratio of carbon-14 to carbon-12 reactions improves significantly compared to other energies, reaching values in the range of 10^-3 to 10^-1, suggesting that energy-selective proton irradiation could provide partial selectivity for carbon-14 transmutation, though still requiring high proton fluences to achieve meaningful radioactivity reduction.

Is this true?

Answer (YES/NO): NO